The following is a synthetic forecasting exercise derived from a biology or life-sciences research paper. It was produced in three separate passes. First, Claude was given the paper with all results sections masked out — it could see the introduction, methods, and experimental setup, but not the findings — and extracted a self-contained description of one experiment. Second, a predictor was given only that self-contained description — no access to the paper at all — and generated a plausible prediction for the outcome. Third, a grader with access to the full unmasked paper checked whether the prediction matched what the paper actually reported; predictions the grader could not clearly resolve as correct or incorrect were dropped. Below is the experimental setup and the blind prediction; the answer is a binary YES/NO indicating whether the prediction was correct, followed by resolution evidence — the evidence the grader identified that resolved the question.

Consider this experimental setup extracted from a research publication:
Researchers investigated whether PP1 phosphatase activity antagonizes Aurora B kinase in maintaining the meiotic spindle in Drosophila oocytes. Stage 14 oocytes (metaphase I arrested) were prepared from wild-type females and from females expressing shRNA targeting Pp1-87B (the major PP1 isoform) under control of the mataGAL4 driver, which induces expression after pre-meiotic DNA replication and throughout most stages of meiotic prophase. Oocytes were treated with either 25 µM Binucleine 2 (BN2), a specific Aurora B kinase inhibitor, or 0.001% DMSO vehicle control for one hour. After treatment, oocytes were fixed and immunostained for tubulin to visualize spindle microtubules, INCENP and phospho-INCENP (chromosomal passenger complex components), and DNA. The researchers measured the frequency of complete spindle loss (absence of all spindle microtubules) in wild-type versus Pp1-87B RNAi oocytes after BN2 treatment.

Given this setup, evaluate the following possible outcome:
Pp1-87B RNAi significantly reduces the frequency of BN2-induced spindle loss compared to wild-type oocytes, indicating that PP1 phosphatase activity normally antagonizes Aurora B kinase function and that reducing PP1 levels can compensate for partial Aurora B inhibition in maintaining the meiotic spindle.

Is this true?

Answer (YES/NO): NO